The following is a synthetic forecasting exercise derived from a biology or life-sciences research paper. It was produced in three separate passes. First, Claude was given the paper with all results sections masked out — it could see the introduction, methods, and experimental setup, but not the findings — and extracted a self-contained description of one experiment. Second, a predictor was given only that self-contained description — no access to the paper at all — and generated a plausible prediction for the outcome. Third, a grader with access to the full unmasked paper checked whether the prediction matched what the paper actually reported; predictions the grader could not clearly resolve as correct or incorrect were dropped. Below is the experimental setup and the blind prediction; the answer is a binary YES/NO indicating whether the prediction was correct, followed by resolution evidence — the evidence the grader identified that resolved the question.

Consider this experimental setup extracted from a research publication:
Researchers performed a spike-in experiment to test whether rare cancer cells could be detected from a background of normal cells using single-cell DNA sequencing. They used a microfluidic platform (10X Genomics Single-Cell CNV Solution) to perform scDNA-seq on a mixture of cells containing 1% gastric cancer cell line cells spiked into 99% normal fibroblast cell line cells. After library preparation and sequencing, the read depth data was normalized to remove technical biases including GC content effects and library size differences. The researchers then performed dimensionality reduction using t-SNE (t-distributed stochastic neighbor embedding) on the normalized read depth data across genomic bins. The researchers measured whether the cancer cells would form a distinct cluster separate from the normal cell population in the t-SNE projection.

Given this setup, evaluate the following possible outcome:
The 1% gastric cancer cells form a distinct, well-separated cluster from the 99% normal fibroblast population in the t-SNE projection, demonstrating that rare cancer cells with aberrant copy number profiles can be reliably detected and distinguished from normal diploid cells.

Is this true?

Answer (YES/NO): YES